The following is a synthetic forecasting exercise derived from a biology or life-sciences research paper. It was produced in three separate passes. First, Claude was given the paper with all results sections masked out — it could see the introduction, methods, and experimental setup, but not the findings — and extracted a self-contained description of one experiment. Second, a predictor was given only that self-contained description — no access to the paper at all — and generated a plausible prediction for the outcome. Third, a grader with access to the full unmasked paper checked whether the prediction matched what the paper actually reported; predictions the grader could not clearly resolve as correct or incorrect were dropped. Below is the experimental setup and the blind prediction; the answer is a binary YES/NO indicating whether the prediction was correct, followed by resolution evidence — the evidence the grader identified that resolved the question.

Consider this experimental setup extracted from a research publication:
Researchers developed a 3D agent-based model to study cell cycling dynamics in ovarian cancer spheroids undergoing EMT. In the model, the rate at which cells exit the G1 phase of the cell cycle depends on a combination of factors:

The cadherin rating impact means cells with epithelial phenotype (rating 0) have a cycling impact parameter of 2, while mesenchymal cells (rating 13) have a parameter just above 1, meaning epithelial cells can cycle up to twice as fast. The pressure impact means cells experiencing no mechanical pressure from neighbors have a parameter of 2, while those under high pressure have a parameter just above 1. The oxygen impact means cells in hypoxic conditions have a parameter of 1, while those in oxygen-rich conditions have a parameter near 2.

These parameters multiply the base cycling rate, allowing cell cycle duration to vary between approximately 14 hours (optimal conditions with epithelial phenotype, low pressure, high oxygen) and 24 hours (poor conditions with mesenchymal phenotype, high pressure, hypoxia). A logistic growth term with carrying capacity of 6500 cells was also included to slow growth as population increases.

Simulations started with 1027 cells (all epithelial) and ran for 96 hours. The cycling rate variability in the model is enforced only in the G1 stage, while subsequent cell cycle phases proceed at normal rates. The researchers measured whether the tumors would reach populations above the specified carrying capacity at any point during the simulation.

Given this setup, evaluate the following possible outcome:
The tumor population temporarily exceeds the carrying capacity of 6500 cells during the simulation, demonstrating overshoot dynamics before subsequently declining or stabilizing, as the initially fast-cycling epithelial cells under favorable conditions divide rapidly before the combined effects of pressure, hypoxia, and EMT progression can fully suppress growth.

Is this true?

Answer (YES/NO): YES